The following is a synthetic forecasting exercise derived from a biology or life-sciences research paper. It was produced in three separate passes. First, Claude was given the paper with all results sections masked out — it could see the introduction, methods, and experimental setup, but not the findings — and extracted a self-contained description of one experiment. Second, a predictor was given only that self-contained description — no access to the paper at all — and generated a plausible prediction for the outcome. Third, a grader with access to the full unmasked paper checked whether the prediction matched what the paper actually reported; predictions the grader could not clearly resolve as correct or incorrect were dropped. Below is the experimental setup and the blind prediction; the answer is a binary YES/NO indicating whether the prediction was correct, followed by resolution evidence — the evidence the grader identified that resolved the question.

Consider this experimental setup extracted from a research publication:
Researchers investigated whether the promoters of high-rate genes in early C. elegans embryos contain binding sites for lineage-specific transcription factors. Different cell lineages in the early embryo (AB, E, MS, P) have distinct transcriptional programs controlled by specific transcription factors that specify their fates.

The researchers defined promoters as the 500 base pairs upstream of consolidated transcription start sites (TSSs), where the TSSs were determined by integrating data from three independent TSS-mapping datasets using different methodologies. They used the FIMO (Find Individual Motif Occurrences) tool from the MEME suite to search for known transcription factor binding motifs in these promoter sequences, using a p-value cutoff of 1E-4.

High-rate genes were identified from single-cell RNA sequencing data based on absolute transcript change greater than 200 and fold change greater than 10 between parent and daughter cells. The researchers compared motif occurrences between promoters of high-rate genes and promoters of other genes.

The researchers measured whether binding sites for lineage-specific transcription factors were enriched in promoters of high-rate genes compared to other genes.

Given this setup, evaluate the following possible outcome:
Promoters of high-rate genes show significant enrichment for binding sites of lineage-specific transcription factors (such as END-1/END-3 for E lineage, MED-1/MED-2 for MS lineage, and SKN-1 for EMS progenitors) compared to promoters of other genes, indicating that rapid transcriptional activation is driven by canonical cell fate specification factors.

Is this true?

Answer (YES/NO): NO